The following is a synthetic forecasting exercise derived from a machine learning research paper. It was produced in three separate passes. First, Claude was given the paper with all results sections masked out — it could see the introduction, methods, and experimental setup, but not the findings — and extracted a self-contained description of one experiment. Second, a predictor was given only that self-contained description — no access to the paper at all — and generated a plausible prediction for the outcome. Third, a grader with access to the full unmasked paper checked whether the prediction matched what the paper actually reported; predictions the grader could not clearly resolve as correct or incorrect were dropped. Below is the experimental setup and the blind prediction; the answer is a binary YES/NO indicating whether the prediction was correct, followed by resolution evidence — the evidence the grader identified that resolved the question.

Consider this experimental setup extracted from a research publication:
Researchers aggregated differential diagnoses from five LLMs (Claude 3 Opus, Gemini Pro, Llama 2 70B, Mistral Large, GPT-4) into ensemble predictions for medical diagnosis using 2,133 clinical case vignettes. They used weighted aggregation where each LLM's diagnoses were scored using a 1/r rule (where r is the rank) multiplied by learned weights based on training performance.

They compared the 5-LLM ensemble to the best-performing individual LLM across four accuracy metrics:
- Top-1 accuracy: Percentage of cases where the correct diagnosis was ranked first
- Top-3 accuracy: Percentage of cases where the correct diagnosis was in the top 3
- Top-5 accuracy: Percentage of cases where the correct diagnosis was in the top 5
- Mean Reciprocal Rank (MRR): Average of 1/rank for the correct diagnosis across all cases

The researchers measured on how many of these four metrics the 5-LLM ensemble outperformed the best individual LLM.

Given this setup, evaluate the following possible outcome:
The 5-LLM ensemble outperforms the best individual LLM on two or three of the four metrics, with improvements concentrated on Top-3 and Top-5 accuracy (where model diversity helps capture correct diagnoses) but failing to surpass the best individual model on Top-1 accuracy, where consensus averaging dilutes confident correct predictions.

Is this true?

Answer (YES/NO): YES